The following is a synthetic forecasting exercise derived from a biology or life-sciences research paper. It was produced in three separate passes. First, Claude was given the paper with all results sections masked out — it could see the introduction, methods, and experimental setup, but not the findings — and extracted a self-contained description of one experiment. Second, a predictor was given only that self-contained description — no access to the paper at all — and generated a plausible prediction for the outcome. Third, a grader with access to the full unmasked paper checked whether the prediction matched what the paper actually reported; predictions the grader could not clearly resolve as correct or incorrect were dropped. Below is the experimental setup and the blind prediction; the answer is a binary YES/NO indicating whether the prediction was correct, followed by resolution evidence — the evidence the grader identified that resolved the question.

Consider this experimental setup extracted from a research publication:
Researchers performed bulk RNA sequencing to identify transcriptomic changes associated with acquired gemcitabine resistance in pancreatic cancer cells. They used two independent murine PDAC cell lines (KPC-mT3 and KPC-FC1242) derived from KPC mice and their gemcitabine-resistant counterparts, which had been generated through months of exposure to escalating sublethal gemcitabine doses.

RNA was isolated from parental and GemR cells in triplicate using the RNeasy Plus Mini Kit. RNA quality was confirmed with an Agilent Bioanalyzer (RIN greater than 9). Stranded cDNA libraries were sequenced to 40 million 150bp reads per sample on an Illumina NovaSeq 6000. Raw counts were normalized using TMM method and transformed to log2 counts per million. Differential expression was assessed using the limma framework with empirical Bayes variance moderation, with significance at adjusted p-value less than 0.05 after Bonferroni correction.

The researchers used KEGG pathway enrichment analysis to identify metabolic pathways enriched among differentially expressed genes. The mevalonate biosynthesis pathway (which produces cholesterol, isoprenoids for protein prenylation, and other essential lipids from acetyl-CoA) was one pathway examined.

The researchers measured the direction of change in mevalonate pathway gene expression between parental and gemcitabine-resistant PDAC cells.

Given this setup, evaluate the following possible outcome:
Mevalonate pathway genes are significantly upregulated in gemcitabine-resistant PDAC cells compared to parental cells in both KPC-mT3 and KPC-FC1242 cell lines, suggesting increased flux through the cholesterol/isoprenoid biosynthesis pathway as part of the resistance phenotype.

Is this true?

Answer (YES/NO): NO